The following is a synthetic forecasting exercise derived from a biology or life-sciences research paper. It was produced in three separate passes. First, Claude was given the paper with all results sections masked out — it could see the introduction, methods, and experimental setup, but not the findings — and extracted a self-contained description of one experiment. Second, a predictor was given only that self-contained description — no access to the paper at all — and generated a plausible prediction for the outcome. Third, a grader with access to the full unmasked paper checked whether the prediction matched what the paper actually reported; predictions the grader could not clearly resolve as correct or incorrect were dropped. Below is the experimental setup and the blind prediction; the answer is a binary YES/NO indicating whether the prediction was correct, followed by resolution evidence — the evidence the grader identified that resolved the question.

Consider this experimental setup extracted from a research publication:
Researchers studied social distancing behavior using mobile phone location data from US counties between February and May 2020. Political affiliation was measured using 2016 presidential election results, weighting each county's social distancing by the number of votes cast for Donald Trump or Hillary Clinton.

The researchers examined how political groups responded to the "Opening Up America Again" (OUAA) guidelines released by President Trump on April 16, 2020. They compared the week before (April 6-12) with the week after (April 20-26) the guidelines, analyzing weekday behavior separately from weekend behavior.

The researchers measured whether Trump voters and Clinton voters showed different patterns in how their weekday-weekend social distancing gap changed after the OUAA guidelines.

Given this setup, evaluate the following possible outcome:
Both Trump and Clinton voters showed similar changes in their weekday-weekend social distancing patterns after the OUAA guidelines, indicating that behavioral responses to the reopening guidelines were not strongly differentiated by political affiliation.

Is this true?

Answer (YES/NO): NO